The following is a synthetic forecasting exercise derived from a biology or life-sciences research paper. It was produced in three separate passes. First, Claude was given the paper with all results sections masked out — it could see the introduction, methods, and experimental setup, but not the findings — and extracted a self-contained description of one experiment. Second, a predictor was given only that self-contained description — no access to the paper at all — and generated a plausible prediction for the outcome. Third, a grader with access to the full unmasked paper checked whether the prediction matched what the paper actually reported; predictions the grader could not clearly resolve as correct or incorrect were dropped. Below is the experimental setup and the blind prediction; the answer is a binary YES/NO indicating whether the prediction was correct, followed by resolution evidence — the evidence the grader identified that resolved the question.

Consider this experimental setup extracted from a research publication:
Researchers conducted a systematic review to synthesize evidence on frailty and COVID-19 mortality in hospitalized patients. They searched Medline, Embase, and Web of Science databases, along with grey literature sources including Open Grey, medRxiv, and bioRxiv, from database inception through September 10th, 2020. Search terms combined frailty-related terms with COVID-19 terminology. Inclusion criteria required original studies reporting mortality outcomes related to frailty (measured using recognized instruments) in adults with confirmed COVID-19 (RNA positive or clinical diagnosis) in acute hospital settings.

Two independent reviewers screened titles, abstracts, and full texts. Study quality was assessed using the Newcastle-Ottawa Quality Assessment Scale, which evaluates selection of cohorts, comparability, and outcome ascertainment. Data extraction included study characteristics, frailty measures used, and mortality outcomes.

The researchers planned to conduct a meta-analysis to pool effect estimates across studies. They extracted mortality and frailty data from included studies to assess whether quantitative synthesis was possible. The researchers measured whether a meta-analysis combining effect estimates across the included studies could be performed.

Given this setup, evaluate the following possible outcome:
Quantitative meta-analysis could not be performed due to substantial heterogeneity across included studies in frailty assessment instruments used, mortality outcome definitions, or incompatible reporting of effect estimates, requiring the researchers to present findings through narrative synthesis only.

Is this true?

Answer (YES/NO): YES